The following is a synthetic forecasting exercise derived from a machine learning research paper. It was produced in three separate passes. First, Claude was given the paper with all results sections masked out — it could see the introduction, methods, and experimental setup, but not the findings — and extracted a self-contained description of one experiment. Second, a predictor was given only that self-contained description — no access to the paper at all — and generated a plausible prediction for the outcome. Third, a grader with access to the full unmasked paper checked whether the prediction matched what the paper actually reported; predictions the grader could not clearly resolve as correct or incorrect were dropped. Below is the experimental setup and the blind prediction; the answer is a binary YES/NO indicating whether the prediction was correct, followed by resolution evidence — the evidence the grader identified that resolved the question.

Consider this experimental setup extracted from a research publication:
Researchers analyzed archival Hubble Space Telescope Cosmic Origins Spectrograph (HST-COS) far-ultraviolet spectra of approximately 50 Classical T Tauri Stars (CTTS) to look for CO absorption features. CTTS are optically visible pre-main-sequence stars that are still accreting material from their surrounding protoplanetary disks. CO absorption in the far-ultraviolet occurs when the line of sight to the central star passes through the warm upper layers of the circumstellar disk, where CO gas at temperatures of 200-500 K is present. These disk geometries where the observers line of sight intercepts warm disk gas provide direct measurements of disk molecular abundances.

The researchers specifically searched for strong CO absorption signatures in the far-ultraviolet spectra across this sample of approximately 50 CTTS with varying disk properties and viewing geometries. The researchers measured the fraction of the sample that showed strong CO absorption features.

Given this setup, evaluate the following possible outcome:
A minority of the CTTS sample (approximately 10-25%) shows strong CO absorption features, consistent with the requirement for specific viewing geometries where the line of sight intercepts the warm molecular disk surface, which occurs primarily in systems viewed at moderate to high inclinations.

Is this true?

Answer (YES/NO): YES